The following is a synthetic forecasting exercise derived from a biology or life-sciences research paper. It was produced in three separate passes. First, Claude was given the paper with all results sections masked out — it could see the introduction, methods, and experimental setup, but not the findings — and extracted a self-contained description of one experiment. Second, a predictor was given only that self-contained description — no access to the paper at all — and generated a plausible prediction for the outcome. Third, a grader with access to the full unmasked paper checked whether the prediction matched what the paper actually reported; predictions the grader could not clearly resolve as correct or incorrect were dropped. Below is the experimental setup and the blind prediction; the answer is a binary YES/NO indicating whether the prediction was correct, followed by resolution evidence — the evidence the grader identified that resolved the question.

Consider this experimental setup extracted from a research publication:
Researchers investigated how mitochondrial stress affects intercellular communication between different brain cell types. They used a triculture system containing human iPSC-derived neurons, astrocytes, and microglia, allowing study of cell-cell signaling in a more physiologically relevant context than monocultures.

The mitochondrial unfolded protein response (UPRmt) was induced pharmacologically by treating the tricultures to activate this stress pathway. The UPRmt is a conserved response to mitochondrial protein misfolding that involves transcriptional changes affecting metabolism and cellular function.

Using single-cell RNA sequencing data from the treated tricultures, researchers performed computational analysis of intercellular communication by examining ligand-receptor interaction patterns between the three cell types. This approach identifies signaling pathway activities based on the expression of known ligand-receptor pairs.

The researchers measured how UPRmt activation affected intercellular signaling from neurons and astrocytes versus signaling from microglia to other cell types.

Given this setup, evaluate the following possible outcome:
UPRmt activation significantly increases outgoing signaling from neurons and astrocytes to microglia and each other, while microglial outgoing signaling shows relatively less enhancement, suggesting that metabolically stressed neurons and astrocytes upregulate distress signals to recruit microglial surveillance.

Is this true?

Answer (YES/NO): NO